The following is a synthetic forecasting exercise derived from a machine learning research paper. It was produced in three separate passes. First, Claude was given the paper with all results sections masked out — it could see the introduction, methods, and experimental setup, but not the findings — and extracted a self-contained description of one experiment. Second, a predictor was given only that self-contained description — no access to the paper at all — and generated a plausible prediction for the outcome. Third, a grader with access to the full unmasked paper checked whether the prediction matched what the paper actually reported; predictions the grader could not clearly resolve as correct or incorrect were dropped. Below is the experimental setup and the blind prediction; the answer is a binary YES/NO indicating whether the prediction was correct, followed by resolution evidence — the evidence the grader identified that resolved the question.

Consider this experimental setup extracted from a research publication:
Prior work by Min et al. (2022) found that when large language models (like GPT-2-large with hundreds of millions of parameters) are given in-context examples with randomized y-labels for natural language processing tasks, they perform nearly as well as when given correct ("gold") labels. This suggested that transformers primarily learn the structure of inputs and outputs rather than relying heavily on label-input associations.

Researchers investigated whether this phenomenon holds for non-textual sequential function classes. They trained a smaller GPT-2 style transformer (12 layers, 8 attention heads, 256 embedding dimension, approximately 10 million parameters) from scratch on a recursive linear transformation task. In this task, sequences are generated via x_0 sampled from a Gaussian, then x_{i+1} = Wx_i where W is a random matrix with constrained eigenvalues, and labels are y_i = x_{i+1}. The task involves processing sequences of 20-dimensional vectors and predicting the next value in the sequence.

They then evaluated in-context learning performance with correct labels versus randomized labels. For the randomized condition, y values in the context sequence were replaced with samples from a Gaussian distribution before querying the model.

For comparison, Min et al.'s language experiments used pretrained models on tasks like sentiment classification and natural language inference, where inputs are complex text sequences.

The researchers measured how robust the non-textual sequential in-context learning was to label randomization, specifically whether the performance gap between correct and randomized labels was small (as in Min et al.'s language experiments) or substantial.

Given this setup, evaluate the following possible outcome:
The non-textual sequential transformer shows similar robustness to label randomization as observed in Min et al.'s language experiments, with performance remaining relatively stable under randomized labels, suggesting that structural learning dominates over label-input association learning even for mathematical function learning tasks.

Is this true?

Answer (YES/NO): NO